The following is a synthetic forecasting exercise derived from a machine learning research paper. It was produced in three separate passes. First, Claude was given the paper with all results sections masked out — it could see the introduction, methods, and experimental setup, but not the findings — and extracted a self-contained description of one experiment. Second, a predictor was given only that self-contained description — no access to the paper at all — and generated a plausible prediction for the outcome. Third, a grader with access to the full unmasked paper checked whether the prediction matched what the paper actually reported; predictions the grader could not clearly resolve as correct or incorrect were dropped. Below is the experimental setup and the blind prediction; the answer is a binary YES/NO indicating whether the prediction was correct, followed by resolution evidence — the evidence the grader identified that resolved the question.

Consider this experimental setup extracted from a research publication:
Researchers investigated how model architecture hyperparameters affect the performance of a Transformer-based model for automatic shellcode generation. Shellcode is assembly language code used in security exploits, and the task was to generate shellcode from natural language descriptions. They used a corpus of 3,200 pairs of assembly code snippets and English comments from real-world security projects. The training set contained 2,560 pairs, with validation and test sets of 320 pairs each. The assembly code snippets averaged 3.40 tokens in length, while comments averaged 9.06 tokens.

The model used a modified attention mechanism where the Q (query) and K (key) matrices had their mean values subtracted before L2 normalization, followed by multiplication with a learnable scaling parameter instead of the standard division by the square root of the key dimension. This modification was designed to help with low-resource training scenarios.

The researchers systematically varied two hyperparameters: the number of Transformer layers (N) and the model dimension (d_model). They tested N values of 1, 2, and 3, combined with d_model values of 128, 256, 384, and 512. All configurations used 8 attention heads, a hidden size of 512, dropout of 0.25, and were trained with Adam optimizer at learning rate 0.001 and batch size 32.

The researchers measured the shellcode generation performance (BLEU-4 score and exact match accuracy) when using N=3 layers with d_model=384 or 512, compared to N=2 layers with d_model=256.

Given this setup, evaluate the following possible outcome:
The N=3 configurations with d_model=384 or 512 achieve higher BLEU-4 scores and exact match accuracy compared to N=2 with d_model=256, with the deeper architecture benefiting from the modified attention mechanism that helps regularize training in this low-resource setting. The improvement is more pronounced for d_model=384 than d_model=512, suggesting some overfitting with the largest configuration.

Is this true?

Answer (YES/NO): NO